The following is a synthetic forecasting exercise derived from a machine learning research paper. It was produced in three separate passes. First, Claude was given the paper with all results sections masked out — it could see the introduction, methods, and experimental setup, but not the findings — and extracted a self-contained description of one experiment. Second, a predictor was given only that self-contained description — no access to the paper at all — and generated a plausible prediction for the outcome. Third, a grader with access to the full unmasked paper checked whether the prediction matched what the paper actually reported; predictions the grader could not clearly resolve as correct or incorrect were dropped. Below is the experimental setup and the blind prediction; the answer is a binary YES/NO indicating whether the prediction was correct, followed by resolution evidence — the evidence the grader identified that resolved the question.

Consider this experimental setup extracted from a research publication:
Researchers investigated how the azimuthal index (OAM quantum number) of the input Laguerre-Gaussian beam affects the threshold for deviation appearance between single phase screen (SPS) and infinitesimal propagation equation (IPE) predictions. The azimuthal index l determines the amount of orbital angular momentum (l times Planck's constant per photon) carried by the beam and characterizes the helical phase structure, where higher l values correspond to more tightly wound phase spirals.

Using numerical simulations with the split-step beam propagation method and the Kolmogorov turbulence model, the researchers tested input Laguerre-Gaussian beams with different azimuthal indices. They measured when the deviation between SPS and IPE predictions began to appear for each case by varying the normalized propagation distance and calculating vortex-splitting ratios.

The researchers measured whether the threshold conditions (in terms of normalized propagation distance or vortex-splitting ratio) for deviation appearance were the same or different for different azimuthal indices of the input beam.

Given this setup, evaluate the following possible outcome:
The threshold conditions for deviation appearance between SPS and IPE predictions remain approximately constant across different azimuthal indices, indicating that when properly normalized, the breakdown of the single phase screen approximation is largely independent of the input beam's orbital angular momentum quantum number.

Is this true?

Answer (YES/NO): NO